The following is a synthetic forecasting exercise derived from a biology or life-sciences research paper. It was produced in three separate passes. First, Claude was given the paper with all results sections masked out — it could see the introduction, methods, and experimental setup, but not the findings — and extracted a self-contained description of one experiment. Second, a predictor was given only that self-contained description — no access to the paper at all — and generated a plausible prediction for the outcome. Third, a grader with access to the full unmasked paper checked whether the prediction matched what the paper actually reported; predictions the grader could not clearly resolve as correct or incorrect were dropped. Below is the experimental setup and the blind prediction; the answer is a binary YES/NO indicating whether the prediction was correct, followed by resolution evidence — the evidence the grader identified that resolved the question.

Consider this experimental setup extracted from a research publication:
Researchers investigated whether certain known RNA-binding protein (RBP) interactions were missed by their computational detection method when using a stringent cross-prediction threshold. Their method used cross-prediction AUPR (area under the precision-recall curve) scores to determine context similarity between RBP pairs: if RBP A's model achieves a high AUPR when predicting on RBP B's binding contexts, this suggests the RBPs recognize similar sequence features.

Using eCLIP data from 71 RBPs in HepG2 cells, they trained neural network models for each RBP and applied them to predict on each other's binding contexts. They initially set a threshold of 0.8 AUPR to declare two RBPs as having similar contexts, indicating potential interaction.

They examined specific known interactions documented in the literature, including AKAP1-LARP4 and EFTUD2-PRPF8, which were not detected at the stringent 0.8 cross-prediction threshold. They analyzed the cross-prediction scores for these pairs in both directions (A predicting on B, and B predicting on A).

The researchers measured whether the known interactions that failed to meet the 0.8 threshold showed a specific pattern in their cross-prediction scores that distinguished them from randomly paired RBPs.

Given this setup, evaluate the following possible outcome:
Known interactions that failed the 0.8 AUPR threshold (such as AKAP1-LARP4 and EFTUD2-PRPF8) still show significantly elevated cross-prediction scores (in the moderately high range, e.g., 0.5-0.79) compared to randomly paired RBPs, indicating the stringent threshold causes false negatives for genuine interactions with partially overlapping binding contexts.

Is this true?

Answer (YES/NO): YES